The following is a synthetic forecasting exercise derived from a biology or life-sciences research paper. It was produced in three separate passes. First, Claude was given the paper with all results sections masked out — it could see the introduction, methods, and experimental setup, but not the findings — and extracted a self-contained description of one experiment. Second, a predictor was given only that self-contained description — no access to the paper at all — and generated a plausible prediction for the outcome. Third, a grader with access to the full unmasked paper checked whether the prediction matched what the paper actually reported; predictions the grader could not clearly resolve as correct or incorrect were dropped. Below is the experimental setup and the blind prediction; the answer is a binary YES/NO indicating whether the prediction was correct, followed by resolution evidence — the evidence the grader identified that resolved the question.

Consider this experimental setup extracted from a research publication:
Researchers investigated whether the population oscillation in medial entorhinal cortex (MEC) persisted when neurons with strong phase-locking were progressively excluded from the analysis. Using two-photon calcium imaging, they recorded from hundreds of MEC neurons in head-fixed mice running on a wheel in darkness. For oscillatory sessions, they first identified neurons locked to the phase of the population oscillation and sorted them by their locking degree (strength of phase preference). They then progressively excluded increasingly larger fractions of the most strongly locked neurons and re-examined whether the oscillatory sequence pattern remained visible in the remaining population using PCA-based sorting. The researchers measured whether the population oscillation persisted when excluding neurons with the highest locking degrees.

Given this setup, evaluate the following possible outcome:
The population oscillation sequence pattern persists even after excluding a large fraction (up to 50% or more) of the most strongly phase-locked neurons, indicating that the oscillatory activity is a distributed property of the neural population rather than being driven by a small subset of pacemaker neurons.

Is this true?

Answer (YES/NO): YES